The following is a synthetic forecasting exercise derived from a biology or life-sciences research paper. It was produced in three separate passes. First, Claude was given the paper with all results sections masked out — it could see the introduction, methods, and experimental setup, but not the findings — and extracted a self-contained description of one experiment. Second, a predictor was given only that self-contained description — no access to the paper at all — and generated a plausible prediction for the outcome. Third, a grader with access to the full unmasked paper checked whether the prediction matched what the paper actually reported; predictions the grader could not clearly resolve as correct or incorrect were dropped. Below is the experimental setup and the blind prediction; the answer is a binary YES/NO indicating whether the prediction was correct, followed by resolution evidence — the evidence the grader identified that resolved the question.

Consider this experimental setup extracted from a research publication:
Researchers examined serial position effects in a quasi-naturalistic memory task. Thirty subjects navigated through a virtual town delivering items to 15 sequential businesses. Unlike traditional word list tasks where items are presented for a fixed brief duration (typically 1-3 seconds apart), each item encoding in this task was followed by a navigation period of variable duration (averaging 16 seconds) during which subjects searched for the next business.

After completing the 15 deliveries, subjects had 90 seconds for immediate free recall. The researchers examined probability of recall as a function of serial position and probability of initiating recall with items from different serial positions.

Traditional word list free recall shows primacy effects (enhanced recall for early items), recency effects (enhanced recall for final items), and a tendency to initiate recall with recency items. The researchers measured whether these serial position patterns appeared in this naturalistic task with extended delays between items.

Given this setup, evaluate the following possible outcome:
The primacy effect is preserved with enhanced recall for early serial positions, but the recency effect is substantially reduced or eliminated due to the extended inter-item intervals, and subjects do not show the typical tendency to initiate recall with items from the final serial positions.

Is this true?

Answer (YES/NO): NO